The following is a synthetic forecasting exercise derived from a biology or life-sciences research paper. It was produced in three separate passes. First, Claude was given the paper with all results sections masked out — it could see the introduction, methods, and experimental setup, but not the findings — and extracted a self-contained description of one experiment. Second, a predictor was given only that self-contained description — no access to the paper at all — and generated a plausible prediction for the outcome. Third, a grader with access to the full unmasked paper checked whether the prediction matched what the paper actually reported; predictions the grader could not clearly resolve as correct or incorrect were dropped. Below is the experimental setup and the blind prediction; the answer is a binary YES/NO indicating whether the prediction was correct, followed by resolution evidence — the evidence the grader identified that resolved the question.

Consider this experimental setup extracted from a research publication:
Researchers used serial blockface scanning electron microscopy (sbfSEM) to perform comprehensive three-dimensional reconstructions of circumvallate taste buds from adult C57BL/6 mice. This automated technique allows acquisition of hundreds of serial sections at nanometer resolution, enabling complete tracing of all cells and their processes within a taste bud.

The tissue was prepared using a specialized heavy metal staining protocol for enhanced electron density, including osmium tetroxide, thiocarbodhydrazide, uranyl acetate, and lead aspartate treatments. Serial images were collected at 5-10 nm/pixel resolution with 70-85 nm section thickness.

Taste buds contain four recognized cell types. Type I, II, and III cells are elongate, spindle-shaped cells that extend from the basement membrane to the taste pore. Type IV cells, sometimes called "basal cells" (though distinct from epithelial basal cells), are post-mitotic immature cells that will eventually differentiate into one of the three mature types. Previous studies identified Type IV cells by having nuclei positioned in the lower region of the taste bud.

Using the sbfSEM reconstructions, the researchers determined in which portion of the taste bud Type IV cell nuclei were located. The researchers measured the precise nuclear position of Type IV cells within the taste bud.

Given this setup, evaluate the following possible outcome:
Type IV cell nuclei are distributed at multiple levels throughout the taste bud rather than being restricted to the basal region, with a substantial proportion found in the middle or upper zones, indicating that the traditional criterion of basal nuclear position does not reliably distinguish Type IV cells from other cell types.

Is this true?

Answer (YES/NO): NO